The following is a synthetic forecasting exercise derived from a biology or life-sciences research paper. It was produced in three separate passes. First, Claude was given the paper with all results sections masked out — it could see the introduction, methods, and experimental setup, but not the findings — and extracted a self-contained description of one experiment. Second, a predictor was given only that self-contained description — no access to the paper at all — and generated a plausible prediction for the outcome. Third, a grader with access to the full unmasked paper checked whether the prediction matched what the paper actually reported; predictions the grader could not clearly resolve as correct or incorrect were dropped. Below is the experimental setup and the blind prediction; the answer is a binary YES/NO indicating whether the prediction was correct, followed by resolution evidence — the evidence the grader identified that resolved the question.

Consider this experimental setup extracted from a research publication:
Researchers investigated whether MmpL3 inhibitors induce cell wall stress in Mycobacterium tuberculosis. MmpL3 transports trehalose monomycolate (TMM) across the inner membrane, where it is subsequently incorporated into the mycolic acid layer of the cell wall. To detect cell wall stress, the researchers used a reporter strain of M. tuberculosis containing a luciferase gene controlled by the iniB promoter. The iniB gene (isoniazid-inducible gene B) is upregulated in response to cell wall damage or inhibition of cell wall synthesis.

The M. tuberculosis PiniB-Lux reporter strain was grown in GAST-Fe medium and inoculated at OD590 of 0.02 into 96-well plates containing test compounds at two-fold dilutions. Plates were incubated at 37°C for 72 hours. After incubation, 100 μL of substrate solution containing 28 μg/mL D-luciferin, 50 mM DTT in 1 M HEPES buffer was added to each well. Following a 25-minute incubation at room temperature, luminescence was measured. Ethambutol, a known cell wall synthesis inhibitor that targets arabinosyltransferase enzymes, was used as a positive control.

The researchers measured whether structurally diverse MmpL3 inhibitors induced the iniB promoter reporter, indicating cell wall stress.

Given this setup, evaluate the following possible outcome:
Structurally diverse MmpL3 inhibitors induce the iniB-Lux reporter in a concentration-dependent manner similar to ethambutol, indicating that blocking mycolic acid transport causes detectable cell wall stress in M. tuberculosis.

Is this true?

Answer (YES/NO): YES